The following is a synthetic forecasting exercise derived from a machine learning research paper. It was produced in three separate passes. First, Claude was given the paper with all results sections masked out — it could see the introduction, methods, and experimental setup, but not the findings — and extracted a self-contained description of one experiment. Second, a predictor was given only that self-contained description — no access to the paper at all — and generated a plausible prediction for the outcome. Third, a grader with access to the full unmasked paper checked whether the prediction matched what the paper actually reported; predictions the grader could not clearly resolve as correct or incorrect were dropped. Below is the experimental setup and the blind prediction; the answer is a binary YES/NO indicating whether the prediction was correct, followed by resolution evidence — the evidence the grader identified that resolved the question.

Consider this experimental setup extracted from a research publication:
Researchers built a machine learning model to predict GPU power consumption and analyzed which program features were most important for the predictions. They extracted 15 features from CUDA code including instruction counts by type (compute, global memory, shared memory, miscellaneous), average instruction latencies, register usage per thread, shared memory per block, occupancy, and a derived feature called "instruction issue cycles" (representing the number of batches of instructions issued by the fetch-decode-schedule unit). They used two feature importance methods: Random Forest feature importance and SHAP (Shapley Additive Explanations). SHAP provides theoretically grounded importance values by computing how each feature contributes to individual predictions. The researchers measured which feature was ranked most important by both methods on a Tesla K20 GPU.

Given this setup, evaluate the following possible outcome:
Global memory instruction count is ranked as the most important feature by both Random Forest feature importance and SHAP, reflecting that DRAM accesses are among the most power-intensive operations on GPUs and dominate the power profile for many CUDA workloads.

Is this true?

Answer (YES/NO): NO